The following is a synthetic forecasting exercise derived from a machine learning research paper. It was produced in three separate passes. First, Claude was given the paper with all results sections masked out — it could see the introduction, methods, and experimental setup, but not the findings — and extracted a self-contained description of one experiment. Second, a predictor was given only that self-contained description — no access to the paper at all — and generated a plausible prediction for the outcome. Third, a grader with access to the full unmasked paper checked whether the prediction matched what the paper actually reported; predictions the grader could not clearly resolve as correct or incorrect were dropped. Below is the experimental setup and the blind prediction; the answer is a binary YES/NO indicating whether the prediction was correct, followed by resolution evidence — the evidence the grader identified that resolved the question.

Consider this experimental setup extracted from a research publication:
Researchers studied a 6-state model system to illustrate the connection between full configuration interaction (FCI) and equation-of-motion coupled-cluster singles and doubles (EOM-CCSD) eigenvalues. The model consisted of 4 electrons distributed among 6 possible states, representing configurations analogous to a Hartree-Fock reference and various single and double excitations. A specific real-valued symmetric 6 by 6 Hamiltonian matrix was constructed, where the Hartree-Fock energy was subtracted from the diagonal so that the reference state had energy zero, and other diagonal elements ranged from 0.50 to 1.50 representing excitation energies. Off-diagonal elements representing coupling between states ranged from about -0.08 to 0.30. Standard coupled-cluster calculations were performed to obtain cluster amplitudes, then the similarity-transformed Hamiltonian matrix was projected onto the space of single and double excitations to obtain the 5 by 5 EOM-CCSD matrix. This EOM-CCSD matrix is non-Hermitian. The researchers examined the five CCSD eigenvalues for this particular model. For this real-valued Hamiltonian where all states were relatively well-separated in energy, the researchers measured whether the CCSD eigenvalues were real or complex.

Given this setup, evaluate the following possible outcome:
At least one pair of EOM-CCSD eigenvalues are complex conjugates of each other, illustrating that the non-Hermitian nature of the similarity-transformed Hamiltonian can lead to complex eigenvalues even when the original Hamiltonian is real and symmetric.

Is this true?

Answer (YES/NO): YES